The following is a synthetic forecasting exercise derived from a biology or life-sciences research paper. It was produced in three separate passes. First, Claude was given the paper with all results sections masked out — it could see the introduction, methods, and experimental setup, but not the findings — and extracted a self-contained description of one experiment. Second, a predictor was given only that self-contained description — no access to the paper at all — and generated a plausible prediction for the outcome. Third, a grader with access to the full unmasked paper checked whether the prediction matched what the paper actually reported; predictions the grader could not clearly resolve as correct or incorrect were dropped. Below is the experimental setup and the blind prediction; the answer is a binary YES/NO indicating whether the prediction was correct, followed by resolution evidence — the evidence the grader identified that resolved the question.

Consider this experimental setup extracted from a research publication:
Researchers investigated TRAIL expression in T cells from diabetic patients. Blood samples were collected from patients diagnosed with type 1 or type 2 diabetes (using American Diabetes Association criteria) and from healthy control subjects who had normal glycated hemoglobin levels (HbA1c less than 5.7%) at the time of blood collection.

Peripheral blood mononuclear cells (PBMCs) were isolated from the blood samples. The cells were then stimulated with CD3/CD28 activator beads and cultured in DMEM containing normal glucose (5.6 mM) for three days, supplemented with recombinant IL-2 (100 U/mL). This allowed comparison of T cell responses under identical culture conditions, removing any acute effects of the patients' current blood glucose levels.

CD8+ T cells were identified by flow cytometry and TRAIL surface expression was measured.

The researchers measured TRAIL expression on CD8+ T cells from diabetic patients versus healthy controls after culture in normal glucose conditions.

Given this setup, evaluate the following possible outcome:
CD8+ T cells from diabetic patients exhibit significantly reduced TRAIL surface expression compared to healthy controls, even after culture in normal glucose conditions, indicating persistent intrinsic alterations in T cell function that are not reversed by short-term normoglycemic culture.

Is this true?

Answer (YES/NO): NO